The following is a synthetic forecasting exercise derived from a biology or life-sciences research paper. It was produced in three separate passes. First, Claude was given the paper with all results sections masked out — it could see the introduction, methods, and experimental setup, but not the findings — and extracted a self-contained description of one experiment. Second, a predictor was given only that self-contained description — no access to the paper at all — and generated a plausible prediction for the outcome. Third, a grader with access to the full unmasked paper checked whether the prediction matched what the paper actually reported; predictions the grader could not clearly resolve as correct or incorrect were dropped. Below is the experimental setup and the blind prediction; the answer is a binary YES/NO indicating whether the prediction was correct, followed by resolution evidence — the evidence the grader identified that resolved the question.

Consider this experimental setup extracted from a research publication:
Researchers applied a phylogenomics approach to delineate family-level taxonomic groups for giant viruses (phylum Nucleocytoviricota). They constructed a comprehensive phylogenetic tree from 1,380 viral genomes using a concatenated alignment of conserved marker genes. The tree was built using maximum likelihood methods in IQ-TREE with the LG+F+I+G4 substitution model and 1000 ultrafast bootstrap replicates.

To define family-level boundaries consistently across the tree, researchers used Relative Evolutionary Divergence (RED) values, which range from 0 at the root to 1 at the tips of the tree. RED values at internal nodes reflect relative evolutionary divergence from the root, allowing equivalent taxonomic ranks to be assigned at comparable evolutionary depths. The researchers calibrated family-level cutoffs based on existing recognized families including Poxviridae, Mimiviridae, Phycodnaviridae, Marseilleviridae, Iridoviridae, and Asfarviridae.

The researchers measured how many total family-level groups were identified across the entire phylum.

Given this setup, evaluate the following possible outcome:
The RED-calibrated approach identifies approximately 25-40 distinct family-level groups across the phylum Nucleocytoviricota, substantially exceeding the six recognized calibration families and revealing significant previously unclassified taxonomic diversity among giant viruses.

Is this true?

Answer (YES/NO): YES